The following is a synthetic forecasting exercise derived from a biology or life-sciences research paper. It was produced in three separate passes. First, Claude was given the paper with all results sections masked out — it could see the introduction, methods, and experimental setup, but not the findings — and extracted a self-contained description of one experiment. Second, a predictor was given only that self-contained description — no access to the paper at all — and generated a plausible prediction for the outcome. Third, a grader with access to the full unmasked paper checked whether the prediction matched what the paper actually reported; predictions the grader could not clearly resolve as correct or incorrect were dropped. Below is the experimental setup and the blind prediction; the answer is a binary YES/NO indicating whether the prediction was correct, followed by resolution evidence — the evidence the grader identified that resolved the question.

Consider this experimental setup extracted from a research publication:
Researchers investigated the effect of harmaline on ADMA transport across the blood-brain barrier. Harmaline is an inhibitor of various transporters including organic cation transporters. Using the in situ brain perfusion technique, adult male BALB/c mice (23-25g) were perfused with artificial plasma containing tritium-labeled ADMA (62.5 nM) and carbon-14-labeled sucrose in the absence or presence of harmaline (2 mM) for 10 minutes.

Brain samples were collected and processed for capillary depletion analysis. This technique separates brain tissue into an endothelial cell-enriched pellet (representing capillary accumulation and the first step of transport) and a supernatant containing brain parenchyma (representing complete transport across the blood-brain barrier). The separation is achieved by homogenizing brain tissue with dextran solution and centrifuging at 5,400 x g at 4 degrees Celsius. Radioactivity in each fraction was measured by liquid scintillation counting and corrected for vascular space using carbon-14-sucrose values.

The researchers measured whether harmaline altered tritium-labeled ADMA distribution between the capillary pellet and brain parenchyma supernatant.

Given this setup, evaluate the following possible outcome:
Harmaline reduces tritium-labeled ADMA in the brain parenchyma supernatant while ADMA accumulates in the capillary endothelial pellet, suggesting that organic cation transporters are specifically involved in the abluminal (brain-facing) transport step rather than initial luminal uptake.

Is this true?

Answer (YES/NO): NO